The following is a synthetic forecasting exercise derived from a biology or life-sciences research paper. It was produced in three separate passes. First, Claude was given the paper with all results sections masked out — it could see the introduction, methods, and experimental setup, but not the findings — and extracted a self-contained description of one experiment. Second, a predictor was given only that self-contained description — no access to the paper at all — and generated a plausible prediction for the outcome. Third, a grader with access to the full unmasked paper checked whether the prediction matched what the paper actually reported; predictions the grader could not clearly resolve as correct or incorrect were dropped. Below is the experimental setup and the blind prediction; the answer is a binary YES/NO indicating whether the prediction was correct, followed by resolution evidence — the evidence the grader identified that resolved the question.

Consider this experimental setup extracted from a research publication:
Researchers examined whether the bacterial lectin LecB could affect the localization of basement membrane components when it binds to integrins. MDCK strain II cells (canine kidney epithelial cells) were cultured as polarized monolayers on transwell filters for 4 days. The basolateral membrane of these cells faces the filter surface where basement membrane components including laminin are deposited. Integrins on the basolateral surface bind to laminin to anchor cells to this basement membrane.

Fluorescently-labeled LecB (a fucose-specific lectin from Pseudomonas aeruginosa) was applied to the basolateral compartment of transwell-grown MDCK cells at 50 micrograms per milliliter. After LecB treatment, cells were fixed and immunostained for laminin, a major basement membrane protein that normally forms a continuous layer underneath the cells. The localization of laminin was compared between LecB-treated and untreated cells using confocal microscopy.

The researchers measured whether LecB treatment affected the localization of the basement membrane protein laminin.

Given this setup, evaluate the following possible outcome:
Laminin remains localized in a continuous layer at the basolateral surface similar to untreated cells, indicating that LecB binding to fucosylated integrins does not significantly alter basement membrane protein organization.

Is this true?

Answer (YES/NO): NO